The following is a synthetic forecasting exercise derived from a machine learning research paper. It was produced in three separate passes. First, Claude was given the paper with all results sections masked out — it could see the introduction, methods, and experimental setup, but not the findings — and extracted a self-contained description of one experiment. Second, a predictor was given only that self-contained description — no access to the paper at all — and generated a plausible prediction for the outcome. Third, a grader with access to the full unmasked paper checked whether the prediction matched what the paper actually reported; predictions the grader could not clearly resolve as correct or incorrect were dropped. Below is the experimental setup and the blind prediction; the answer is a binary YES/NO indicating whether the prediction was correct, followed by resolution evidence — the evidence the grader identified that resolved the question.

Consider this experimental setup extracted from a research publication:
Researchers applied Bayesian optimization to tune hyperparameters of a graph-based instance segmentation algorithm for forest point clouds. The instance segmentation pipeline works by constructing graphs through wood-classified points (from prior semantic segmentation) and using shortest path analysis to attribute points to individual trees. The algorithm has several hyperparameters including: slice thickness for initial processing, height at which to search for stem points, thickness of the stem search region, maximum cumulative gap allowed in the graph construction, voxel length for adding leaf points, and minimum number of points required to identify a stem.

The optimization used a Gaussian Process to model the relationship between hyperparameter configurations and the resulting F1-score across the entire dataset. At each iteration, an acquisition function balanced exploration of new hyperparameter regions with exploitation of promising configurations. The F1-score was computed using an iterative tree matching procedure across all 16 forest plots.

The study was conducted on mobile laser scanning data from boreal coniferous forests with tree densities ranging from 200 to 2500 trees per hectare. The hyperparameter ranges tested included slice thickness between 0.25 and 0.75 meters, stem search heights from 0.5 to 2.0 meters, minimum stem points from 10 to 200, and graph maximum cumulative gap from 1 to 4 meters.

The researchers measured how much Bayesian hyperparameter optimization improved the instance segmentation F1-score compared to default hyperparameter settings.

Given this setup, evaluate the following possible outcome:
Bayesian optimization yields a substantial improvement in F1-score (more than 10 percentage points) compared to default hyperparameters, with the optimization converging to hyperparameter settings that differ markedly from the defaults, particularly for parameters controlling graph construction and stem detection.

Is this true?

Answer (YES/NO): NO